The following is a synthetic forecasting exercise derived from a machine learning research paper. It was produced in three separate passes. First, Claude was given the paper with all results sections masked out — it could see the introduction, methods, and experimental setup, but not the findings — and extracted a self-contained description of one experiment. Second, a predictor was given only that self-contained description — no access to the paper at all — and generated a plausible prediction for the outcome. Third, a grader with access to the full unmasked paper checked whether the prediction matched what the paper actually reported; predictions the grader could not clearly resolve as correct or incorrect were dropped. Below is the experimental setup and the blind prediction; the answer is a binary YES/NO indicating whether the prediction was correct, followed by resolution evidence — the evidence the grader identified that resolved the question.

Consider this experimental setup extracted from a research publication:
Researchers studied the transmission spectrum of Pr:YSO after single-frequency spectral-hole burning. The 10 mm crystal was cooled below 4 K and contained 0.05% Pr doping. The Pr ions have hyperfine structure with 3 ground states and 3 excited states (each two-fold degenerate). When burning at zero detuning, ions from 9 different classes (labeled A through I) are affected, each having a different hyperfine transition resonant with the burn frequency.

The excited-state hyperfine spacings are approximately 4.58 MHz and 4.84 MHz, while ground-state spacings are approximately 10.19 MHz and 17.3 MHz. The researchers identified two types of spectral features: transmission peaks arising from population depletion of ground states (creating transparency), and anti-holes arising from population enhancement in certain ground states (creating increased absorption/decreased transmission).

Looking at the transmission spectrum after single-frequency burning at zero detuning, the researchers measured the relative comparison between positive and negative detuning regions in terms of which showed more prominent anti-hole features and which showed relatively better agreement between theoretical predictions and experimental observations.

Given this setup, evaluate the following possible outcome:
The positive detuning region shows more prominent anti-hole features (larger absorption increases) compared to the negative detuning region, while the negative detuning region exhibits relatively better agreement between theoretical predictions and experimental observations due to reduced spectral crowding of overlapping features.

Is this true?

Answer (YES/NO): NO